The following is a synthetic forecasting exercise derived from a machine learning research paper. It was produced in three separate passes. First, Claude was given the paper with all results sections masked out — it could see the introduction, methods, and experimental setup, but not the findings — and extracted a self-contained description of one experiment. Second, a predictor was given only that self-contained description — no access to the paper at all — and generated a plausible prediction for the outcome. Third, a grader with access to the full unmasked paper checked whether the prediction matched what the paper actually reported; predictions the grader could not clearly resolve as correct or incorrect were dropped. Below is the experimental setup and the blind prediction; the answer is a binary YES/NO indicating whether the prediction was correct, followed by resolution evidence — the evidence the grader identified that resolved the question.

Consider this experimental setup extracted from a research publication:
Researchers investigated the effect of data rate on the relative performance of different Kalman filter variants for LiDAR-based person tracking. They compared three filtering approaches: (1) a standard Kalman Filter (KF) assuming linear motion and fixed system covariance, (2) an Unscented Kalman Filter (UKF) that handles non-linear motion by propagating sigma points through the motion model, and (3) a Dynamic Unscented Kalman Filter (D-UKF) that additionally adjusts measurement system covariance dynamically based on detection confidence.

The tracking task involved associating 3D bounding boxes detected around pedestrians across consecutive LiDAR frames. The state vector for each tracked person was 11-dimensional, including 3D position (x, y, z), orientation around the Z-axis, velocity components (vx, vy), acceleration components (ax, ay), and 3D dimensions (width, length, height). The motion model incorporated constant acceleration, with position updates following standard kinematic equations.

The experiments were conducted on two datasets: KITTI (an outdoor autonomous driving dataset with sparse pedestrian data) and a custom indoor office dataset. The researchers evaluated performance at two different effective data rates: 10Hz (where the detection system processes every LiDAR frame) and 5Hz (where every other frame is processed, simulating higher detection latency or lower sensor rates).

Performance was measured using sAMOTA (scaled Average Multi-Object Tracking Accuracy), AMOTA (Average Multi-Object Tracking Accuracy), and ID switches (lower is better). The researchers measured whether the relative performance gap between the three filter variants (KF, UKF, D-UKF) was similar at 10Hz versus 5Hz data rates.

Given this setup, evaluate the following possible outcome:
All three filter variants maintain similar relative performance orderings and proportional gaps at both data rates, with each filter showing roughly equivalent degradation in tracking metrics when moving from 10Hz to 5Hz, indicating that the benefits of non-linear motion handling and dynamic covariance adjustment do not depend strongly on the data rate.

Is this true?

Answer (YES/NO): NO